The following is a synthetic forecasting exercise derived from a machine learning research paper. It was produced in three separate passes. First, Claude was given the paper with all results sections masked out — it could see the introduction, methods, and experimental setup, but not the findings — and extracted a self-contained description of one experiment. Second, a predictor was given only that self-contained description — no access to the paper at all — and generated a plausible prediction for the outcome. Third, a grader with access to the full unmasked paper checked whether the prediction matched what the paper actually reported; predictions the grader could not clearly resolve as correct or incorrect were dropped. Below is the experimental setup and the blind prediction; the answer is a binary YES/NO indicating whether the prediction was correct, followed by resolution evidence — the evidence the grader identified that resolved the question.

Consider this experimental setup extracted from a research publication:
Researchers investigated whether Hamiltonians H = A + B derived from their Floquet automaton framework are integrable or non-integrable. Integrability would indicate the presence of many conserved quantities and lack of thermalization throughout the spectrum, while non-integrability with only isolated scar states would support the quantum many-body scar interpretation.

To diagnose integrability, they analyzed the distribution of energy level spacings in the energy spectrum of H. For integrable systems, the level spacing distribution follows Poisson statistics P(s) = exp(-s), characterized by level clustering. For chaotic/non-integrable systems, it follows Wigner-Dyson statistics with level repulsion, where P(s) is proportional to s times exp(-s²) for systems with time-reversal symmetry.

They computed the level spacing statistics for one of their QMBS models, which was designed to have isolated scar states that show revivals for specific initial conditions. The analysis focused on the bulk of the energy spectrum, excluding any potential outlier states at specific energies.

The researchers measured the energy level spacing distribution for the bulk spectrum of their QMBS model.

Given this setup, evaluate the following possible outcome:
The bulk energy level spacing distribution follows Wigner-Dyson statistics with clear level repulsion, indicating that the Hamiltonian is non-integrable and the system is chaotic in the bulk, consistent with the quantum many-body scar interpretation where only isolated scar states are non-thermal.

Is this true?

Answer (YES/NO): YES